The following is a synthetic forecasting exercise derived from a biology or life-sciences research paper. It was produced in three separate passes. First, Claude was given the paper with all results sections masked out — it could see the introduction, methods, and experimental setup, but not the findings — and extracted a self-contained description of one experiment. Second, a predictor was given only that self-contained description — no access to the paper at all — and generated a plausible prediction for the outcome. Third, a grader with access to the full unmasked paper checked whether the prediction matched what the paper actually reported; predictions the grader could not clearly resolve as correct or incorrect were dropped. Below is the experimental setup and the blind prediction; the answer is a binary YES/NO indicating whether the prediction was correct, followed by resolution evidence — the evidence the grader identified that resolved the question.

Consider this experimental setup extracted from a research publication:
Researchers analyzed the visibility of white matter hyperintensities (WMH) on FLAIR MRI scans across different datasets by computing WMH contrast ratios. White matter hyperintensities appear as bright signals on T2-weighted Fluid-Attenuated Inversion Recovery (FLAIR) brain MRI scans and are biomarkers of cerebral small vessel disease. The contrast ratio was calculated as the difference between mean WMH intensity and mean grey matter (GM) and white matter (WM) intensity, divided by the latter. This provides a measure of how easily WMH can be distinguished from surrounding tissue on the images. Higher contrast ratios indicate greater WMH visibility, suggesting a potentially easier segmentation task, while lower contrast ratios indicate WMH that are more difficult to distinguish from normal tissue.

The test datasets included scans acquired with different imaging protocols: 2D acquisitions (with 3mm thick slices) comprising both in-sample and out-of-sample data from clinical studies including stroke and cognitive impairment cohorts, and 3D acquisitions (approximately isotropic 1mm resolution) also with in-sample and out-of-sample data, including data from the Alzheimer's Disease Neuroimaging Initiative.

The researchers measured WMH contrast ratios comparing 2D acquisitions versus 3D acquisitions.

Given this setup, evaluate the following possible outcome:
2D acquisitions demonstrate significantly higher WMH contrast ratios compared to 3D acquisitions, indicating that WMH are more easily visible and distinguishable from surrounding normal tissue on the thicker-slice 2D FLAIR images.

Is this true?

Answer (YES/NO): YES